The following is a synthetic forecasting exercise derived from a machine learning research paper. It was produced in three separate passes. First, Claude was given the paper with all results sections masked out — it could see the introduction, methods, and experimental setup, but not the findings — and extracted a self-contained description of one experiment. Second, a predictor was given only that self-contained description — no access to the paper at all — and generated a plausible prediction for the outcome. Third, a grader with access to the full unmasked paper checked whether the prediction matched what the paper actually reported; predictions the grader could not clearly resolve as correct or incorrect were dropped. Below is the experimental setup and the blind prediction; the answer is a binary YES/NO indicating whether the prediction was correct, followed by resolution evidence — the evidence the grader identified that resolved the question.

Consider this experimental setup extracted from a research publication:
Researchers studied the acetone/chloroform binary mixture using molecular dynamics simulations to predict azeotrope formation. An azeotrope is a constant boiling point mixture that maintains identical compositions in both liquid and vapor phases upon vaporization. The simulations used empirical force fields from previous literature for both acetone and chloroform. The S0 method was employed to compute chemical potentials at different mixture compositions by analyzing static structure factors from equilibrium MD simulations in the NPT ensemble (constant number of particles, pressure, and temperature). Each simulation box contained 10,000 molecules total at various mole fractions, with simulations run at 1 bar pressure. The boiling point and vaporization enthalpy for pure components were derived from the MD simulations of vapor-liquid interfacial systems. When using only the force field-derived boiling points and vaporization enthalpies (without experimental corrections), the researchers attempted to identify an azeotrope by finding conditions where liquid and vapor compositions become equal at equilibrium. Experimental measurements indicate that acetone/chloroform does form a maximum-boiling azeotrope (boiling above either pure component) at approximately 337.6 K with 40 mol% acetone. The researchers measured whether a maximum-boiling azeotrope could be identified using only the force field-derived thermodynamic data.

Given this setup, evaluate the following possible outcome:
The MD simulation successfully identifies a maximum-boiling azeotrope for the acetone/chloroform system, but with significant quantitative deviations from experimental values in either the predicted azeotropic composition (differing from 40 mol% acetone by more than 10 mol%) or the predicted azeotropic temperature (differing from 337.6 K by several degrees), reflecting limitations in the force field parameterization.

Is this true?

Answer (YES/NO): NO